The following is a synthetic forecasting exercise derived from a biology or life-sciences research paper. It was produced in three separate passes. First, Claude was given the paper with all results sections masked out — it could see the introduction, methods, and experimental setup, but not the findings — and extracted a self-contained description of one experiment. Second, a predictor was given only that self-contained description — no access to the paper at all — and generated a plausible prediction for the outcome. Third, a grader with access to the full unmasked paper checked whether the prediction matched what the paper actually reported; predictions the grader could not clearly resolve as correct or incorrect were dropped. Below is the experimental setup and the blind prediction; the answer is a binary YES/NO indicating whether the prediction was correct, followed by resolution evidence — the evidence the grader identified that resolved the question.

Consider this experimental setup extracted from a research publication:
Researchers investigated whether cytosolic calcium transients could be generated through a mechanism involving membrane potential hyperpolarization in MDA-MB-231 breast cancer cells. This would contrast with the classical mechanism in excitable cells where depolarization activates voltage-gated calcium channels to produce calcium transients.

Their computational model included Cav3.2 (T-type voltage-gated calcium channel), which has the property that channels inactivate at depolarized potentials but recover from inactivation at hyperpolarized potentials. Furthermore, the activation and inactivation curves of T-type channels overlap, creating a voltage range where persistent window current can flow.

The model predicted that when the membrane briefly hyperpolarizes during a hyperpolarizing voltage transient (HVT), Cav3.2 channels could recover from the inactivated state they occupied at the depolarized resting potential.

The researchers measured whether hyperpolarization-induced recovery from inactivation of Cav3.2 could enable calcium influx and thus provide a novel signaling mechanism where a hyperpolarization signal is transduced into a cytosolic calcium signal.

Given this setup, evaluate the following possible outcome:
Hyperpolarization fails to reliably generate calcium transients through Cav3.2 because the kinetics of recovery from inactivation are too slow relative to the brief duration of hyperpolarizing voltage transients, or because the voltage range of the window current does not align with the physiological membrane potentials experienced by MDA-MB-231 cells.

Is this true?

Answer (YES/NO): NO